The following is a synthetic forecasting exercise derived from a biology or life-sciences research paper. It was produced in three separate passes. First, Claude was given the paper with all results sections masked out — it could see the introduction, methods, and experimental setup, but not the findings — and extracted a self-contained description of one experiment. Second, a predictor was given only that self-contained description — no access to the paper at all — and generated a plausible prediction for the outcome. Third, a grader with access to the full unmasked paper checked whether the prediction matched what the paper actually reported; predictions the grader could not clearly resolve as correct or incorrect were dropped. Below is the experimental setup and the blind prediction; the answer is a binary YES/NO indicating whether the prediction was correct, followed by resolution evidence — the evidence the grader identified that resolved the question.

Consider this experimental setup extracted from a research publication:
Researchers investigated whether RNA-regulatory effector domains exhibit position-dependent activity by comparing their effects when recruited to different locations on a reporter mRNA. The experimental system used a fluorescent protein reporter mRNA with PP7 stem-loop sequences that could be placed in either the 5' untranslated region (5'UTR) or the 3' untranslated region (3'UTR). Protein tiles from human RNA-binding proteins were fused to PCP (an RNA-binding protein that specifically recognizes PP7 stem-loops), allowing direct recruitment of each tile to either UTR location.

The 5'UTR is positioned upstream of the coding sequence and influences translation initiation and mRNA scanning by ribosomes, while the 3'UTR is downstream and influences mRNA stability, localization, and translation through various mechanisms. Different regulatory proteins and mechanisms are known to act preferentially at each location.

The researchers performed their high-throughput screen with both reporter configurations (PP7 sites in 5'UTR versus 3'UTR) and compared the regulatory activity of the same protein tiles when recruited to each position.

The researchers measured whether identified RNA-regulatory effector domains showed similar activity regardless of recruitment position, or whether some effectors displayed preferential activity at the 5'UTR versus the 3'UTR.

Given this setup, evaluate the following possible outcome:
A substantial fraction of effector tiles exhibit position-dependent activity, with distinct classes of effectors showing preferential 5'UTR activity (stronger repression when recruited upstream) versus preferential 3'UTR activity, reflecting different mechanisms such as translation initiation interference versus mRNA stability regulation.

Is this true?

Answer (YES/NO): YES